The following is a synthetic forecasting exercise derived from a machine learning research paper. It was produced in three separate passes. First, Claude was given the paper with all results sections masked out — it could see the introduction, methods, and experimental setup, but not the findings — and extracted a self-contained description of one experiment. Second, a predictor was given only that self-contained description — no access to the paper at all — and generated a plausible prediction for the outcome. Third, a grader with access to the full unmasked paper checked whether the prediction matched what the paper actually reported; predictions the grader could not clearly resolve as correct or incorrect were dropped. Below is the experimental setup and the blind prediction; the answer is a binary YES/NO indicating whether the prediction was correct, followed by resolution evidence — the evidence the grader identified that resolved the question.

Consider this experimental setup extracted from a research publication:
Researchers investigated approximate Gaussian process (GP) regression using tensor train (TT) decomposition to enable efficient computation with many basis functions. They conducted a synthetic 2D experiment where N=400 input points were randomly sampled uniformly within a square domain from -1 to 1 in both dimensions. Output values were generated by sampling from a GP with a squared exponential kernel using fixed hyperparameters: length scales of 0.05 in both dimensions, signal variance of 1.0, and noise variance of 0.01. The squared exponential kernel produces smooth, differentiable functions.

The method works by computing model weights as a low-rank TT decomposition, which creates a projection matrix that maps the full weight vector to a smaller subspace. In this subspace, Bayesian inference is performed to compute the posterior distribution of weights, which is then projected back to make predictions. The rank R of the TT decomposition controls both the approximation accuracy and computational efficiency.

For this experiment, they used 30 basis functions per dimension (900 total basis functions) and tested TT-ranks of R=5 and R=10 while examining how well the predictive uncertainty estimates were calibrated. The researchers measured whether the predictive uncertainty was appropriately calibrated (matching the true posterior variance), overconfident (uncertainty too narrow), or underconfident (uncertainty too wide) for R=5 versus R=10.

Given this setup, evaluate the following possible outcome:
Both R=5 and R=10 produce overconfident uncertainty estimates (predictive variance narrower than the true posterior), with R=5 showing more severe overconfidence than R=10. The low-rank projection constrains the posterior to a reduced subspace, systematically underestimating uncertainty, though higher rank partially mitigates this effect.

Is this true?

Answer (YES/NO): NO